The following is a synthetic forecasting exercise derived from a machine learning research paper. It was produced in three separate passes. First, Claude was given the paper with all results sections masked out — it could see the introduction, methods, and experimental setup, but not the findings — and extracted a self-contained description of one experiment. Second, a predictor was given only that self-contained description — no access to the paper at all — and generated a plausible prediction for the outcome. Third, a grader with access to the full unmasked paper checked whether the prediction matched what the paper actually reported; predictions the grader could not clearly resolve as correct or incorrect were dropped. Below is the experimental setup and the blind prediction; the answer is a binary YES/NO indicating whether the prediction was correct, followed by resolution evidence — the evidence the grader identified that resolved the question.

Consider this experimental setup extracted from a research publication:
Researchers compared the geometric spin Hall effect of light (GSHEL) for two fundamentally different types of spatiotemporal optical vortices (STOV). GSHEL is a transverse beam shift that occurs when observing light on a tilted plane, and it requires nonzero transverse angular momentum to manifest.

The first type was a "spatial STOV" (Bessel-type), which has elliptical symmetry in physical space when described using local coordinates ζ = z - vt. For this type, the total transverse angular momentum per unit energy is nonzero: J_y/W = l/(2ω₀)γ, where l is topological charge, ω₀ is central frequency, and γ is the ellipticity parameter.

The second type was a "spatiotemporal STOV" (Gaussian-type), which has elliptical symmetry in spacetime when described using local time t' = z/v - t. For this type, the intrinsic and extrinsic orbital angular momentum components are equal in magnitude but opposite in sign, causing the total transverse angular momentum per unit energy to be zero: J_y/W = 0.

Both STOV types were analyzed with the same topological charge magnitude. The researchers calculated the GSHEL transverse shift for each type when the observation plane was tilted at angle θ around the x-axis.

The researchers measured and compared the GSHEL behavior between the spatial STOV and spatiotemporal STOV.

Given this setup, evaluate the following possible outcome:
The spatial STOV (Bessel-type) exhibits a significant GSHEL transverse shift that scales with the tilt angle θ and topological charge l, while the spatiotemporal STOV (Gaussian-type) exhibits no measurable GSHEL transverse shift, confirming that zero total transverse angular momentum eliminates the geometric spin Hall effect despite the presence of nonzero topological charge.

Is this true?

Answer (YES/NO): NO